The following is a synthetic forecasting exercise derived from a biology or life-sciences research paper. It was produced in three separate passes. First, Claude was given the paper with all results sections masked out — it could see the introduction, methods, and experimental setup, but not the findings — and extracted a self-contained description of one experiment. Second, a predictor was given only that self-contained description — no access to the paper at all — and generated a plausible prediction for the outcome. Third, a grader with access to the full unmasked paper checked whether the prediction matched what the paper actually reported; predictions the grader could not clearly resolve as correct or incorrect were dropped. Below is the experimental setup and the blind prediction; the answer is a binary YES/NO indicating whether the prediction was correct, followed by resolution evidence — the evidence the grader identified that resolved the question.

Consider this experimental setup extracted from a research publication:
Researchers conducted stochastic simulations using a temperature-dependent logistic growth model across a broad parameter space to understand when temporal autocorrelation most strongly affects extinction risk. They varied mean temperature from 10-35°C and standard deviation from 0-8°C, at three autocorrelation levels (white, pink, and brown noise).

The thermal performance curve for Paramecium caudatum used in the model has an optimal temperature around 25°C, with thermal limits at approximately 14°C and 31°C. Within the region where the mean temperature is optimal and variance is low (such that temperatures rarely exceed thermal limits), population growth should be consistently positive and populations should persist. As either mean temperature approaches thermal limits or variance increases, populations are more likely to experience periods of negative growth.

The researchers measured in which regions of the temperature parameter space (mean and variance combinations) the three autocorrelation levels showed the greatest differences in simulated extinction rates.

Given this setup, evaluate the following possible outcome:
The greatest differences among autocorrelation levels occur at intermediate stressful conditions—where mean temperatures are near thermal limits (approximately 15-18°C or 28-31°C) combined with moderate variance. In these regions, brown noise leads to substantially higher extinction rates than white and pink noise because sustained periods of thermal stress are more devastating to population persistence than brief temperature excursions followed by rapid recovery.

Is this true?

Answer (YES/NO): NO